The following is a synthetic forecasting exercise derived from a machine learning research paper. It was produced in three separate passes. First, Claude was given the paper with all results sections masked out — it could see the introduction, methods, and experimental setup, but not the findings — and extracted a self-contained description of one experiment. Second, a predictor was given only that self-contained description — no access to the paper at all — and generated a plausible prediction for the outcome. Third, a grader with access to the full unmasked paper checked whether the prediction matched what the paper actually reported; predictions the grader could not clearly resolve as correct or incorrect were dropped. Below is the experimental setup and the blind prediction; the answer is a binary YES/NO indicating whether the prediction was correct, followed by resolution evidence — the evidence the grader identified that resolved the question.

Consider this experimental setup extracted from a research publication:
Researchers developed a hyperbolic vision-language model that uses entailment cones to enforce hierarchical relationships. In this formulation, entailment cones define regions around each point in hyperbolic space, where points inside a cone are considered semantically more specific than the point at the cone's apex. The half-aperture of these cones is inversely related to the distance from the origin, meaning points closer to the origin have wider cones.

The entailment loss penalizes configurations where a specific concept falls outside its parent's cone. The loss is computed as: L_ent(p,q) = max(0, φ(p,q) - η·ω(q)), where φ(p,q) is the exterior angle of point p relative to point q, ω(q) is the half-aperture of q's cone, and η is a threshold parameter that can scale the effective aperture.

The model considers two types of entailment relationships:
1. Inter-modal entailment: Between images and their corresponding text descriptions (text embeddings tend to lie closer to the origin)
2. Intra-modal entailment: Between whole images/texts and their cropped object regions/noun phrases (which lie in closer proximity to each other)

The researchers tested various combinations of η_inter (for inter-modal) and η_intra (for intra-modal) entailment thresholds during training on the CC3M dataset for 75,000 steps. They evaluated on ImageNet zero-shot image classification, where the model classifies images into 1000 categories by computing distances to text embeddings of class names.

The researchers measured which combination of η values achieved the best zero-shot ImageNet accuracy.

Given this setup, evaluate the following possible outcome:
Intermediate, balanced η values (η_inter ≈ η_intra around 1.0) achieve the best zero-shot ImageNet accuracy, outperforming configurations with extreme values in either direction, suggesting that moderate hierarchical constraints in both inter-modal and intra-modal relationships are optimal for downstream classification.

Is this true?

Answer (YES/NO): NO